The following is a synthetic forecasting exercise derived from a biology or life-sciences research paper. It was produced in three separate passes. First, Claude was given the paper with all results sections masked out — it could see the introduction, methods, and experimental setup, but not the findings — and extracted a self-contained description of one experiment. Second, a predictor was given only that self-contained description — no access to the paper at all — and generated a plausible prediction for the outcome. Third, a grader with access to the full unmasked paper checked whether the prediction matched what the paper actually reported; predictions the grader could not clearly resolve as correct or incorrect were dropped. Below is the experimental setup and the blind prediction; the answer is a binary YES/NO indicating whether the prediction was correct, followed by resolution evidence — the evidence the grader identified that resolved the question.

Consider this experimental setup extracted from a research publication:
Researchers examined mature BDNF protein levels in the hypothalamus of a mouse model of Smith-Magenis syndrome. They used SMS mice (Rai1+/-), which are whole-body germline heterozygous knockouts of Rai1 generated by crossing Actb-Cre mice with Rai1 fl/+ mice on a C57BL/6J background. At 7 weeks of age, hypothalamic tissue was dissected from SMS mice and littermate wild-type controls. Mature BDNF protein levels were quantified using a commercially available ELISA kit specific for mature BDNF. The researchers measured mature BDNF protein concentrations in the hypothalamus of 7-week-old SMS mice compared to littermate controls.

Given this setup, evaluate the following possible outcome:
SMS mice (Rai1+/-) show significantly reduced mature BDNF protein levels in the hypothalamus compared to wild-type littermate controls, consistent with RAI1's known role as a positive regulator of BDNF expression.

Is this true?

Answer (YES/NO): YES